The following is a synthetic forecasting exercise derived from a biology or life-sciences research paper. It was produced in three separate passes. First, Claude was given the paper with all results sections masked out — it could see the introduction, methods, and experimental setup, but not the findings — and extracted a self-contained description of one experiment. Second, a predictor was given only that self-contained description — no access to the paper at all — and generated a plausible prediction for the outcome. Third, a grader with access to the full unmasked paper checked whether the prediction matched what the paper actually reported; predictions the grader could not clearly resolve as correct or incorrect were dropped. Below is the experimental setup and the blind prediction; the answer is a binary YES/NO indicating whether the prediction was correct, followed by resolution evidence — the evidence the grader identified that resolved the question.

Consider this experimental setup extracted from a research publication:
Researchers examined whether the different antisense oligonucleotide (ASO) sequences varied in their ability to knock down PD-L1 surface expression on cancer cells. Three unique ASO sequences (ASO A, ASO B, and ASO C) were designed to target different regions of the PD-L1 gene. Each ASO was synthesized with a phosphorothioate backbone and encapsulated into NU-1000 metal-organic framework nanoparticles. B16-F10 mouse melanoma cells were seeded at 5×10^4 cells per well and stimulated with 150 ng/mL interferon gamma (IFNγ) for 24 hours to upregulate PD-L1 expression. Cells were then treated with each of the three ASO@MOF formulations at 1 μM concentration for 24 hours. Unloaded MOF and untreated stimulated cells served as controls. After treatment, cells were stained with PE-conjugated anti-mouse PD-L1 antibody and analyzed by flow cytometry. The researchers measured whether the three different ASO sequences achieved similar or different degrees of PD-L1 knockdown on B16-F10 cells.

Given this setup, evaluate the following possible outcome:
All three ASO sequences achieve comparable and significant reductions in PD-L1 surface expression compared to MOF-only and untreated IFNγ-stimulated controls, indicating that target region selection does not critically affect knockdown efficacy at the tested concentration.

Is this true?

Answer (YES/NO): NO